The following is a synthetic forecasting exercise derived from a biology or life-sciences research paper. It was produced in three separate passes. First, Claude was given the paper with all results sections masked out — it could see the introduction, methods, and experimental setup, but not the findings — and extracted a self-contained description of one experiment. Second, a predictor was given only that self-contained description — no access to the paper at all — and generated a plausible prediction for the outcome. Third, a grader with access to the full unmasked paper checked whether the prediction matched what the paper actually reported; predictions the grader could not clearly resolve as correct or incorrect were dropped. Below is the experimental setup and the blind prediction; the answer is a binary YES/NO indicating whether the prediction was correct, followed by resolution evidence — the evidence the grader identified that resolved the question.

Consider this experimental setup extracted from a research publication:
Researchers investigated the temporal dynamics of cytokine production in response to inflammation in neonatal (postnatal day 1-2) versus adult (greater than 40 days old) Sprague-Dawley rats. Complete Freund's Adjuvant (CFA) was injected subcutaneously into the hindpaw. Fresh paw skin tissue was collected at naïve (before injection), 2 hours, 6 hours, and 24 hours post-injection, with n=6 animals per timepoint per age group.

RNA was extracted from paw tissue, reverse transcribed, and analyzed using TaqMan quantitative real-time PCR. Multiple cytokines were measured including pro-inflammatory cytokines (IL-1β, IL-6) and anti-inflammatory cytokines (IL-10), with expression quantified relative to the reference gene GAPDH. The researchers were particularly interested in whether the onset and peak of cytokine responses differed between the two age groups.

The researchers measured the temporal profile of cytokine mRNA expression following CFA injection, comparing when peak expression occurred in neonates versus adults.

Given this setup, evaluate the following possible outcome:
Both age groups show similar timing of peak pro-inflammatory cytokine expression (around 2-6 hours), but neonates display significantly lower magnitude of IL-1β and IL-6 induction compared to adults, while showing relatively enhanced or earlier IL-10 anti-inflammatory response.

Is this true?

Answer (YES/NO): NO